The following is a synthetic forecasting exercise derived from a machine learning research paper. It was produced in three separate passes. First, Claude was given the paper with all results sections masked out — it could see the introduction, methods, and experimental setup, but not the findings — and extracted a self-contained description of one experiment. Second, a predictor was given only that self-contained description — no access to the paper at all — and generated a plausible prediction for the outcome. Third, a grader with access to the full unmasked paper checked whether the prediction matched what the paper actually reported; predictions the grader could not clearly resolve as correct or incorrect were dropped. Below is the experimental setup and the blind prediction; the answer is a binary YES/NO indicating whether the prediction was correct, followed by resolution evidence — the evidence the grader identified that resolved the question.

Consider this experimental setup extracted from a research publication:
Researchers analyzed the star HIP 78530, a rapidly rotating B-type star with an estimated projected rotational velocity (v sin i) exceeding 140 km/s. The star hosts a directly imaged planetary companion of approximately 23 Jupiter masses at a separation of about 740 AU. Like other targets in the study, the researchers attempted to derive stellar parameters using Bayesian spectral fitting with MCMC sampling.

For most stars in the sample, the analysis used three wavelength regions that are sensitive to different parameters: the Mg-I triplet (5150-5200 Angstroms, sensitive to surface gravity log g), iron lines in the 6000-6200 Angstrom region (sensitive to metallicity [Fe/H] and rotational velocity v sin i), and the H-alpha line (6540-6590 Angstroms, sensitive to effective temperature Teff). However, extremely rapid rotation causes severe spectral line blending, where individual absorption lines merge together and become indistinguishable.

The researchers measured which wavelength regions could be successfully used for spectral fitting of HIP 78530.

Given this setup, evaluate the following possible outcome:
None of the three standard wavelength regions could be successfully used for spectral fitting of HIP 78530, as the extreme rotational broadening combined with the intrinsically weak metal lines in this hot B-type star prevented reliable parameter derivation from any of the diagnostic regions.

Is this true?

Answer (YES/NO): NO